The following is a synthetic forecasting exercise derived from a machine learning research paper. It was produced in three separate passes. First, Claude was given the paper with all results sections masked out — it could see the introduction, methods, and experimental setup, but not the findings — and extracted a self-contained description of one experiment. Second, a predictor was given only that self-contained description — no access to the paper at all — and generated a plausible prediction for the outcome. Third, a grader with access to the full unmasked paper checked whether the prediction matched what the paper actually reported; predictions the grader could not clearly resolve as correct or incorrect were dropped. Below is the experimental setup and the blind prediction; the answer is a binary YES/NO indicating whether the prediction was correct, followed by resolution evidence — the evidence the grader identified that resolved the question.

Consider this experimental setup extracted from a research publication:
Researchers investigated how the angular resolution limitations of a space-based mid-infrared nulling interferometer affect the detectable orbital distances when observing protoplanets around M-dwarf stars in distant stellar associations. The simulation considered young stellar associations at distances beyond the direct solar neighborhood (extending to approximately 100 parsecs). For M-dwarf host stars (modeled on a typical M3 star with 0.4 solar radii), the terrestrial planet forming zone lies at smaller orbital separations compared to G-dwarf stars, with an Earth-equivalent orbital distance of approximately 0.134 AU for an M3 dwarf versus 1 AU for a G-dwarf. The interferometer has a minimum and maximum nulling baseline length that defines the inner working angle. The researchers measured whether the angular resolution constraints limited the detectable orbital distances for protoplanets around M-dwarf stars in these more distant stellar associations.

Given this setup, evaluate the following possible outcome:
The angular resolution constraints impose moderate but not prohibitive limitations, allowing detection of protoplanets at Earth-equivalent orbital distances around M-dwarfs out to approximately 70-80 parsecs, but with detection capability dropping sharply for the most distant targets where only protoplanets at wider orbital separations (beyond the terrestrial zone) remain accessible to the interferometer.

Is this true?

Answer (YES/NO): NO